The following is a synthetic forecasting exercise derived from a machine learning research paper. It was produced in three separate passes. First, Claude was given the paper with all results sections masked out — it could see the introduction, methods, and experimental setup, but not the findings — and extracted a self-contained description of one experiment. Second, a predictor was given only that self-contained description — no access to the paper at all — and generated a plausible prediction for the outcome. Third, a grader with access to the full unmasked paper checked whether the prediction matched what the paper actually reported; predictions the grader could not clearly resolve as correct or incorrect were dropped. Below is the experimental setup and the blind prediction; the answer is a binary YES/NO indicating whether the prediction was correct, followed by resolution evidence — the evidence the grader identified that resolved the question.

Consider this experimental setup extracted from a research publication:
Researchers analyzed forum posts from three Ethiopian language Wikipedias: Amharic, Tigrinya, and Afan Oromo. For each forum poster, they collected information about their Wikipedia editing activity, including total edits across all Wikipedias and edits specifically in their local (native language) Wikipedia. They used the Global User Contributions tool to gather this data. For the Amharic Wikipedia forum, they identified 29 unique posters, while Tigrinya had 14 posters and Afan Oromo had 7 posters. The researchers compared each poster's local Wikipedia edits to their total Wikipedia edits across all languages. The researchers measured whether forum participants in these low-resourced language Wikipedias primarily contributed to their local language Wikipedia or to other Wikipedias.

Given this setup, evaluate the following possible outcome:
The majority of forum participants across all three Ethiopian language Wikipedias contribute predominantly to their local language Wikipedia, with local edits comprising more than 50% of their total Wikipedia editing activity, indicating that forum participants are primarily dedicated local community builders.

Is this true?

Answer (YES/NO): NO